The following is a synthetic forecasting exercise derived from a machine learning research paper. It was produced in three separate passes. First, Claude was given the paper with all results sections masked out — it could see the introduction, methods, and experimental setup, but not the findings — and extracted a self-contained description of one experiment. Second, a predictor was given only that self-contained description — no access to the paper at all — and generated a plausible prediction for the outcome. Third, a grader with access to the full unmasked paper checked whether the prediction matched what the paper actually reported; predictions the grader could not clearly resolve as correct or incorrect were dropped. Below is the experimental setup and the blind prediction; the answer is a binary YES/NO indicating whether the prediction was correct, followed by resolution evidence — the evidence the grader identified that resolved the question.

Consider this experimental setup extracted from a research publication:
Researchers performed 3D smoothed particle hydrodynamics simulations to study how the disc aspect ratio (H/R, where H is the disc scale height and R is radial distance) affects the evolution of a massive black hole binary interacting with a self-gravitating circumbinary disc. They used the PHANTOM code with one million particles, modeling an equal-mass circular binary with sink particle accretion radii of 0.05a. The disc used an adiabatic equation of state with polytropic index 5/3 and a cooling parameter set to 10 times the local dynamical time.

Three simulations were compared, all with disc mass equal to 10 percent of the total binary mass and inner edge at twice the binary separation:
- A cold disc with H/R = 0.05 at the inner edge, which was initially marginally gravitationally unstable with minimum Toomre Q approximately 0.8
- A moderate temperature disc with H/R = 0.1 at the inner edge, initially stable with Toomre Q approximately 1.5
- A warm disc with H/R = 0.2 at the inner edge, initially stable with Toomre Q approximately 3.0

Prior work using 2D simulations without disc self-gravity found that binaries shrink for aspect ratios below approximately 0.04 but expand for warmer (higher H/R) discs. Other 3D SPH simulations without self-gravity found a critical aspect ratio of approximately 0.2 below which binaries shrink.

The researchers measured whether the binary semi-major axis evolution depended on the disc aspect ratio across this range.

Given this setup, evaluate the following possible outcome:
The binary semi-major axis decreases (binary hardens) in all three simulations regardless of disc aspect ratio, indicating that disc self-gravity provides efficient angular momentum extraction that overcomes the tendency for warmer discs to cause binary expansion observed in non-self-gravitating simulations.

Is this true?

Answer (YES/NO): YES